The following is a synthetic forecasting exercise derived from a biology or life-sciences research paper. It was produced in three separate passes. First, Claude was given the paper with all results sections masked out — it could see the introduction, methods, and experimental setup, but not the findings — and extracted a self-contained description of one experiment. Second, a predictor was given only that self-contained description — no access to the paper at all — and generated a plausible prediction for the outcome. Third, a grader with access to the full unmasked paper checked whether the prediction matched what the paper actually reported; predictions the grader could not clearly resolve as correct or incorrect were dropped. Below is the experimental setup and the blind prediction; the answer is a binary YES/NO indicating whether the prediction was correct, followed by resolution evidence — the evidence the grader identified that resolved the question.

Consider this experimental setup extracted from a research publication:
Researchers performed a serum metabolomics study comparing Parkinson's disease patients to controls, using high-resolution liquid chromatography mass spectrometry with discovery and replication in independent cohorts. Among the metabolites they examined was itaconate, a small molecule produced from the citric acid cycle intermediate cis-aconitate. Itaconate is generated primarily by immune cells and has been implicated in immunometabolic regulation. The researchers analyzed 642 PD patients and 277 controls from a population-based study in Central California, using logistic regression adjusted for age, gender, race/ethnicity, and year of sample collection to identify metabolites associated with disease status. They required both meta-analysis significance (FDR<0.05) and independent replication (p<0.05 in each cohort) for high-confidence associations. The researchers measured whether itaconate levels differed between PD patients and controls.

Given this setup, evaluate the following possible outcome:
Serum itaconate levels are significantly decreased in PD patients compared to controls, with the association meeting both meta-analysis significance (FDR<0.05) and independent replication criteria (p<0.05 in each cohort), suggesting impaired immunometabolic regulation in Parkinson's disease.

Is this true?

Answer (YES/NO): YES